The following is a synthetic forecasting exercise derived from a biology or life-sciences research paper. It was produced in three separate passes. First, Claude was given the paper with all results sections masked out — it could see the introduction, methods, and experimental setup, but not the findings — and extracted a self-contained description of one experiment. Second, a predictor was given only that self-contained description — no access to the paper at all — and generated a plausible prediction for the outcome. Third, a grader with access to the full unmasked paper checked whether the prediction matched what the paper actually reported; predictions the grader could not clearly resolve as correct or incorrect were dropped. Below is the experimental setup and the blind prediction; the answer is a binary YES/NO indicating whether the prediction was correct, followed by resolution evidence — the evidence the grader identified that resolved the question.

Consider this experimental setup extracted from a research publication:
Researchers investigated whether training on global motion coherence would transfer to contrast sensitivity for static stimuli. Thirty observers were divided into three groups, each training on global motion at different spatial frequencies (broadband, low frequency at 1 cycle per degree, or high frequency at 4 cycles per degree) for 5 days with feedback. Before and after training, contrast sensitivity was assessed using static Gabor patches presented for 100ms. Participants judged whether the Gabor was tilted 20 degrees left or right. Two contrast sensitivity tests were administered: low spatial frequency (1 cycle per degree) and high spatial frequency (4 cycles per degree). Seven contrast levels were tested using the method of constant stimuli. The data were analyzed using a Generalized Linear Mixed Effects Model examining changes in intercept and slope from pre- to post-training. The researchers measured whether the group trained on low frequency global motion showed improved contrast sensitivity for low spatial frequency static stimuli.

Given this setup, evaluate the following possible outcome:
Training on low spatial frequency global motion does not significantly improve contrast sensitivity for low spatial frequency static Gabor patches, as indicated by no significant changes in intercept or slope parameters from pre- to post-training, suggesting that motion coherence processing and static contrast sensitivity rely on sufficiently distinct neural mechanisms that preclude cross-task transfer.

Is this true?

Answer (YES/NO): NO